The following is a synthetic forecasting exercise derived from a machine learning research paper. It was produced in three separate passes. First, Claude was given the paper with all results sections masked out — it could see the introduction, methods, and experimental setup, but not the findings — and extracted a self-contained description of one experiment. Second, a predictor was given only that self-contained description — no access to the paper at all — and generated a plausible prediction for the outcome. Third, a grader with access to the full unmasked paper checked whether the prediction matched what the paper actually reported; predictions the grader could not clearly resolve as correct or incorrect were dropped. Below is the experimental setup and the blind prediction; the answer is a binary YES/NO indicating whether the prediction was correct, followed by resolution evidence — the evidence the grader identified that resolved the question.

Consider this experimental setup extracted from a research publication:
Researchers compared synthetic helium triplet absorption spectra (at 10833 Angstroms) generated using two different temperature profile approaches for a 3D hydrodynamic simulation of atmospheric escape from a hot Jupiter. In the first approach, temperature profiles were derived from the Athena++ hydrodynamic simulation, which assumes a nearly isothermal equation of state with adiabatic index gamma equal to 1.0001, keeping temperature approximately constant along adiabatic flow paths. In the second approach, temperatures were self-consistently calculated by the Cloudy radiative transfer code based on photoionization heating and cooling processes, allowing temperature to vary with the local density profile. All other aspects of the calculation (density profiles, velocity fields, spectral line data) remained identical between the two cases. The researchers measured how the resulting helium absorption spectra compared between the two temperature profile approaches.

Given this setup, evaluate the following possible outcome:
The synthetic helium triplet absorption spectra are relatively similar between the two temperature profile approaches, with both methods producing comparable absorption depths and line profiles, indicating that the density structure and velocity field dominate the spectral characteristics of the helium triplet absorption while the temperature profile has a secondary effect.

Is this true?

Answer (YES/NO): YES